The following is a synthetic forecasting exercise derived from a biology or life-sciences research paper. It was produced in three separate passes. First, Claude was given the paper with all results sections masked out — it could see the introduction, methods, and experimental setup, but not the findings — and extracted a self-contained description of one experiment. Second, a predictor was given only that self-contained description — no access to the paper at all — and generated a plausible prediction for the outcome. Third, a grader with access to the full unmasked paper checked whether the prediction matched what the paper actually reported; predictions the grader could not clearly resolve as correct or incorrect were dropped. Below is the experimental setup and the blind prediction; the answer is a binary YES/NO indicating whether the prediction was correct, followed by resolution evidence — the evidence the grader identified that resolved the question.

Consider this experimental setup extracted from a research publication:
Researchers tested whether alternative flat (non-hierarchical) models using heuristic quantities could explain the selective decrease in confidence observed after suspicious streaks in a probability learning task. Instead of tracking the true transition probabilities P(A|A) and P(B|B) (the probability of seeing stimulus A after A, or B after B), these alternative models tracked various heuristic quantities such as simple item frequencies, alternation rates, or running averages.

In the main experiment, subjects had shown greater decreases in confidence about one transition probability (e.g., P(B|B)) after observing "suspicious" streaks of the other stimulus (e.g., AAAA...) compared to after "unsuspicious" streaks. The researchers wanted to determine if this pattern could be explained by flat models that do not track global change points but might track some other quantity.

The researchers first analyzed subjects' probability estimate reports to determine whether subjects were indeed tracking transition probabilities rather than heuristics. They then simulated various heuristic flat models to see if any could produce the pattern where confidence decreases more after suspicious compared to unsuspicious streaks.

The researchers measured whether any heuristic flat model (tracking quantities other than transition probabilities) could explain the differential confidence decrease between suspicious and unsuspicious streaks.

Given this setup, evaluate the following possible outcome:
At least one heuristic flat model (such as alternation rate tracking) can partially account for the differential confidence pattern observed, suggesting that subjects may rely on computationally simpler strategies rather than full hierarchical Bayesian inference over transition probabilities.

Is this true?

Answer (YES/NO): NO